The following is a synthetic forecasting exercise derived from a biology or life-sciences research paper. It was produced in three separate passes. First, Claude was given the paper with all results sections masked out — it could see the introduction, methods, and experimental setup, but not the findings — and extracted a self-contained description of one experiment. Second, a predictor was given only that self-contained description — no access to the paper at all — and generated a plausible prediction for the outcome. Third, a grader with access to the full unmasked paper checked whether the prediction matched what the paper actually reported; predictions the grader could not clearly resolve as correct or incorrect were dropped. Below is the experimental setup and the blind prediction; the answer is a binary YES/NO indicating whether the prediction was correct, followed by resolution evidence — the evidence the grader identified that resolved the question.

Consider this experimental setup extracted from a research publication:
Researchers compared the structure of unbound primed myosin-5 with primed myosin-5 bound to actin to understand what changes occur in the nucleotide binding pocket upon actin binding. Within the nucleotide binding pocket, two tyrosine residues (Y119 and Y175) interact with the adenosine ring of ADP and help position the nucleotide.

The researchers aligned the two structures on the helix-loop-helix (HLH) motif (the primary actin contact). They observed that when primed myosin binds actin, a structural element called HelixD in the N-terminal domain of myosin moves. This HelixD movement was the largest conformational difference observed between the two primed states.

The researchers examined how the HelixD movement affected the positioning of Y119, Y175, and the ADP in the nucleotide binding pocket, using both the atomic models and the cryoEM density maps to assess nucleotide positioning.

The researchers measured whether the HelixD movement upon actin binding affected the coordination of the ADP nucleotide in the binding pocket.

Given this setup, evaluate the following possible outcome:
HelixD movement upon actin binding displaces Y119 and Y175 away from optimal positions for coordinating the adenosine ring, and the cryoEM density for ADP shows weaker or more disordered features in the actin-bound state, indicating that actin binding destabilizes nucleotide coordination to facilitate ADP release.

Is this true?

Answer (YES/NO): NO